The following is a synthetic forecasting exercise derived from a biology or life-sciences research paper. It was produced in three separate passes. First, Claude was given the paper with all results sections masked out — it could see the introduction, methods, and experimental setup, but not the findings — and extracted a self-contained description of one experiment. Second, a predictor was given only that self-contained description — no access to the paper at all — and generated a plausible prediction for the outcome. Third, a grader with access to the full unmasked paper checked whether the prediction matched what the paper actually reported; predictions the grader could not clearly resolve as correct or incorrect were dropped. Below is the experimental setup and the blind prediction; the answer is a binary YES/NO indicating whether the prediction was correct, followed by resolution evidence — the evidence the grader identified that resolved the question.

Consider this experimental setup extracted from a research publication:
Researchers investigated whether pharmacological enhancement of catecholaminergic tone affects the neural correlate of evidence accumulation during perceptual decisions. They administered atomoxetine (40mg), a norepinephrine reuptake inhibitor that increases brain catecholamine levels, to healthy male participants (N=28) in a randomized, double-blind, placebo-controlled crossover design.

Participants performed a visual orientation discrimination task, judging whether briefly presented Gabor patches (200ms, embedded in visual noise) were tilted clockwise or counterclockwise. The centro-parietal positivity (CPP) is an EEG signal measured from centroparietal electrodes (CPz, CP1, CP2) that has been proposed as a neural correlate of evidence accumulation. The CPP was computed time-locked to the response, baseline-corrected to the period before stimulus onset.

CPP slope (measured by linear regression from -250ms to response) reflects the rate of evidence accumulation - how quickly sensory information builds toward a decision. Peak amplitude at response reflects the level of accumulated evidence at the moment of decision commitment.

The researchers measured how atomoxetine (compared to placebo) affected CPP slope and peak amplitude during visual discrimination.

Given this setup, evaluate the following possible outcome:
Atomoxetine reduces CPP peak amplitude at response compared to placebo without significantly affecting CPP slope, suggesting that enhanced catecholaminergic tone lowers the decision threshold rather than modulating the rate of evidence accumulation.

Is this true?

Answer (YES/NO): NO